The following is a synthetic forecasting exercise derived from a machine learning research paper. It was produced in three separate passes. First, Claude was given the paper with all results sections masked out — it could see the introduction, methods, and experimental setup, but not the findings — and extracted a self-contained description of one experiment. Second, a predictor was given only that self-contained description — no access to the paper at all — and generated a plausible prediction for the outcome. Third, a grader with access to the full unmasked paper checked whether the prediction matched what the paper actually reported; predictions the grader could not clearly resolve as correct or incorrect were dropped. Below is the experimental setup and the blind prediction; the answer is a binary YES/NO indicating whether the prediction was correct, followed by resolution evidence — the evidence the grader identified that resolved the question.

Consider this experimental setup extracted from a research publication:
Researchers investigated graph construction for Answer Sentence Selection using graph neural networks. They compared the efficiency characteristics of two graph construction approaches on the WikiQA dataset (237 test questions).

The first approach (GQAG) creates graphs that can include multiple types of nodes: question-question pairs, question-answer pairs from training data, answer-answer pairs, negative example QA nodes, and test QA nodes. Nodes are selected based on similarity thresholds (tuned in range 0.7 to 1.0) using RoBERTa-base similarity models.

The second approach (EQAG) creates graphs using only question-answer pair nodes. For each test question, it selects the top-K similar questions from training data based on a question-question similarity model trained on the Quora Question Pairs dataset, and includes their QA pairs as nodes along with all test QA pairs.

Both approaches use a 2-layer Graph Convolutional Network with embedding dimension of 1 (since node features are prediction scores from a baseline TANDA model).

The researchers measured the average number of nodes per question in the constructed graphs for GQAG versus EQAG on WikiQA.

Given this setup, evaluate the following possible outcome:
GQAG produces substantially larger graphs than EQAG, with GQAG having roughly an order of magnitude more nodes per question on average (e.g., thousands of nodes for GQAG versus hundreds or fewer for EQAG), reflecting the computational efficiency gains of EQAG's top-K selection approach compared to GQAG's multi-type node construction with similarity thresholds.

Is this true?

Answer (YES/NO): NO